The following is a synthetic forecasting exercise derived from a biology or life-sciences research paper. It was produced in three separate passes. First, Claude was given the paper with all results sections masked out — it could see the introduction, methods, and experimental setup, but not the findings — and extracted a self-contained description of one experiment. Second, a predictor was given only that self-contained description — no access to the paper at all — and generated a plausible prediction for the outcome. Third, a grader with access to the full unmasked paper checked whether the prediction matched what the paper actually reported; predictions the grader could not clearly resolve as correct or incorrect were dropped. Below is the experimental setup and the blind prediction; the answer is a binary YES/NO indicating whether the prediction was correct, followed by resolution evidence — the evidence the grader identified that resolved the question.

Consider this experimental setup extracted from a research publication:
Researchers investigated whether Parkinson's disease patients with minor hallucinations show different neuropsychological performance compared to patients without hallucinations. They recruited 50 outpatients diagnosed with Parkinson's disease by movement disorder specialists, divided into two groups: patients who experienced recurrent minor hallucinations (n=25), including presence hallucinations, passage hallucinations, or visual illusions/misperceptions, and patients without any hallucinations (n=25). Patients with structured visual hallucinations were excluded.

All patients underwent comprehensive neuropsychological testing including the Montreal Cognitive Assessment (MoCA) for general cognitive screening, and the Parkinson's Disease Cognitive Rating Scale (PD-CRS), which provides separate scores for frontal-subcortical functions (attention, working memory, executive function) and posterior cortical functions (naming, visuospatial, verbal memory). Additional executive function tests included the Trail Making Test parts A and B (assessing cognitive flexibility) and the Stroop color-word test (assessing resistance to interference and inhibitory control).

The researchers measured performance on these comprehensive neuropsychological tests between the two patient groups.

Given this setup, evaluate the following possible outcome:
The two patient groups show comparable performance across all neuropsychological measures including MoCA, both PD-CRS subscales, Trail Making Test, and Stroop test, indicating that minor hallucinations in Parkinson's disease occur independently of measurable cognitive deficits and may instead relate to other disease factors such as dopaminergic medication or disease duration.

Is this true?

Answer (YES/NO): NO